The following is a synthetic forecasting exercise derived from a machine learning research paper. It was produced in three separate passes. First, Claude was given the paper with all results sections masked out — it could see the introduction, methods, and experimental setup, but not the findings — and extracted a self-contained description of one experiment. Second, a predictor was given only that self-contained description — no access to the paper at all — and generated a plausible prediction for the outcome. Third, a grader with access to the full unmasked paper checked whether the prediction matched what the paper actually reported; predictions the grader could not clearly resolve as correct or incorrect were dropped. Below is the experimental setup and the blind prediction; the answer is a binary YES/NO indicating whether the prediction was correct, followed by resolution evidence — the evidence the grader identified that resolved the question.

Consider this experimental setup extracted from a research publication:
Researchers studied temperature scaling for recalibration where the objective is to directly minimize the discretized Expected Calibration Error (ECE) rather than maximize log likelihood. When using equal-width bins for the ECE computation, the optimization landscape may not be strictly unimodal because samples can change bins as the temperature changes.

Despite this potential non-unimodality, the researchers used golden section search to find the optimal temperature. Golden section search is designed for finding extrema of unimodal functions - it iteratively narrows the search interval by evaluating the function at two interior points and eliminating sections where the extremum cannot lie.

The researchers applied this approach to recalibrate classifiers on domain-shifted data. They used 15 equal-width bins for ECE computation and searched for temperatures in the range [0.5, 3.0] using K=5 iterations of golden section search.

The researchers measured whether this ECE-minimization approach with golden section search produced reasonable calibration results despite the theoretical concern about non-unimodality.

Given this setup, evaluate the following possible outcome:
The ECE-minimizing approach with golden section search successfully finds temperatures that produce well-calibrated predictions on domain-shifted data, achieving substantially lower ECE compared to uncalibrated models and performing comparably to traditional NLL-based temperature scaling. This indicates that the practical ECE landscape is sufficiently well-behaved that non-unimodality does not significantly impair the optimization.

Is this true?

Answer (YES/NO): YES